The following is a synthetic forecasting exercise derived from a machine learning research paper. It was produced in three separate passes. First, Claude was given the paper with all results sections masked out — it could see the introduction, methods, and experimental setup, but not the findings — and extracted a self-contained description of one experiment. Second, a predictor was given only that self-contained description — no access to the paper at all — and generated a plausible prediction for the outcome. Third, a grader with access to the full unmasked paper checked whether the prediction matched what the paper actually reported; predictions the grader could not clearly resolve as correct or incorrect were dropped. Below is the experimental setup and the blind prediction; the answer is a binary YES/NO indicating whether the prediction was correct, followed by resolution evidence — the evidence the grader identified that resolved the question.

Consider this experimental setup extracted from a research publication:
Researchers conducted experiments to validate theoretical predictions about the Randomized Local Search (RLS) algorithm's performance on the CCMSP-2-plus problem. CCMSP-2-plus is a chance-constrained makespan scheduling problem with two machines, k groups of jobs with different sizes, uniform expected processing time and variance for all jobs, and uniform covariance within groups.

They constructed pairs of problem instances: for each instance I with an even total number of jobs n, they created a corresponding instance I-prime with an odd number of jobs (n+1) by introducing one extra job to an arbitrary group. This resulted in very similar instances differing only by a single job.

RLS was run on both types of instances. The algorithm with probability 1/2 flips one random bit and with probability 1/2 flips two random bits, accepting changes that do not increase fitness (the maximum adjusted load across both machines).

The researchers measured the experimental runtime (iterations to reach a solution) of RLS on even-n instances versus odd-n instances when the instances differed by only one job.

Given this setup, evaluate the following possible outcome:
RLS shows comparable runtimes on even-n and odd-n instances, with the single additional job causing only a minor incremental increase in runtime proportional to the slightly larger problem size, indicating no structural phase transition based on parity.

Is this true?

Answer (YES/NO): NO